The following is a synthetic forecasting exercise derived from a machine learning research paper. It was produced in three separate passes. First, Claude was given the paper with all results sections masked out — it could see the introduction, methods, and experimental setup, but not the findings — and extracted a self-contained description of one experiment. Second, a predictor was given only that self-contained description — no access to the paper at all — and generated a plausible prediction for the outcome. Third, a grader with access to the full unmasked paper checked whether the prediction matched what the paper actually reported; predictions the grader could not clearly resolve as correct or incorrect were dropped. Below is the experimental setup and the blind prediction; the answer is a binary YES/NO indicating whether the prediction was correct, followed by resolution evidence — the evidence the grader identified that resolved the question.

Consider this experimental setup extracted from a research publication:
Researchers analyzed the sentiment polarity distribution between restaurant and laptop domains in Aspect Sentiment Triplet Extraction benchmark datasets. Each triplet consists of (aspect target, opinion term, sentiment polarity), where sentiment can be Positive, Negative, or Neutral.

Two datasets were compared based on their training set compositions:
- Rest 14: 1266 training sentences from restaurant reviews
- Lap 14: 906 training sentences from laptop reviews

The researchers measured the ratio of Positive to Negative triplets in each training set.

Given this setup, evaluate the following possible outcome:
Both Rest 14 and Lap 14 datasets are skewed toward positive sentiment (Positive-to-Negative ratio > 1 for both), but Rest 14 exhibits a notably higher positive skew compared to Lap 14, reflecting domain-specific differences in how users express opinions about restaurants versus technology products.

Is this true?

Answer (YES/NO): YES